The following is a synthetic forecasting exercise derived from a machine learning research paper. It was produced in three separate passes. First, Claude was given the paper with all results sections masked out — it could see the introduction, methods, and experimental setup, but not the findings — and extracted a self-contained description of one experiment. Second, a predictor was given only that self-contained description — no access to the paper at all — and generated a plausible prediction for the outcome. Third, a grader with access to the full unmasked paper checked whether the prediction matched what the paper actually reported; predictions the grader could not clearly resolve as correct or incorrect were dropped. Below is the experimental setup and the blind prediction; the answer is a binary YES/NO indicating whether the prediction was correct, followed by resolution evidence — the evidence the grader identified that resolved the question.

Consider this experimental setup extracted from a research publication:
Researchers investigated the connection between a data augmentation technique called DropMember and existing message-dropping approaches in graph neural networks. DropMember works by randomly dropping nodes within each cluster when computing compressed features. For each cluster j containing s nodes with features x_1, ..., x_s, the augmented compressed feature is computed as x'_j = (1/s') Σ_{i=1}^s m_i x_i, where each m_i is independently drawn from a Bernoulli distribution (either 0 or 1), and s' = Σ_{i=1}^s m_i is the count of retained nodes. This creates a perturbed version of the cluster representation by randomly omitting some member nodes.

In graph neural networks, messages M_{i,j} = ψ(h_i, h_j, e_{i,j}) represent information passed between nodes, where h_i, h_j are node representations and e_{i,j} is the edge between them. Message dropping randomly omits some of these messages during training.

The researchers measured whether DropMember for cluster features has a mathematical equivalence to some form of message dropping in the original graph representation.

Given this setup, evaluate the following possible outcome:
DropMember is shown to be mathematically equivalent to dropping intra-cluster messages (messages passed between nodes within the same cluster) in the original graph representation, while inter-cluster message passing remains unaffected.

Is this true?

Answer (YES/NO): NO